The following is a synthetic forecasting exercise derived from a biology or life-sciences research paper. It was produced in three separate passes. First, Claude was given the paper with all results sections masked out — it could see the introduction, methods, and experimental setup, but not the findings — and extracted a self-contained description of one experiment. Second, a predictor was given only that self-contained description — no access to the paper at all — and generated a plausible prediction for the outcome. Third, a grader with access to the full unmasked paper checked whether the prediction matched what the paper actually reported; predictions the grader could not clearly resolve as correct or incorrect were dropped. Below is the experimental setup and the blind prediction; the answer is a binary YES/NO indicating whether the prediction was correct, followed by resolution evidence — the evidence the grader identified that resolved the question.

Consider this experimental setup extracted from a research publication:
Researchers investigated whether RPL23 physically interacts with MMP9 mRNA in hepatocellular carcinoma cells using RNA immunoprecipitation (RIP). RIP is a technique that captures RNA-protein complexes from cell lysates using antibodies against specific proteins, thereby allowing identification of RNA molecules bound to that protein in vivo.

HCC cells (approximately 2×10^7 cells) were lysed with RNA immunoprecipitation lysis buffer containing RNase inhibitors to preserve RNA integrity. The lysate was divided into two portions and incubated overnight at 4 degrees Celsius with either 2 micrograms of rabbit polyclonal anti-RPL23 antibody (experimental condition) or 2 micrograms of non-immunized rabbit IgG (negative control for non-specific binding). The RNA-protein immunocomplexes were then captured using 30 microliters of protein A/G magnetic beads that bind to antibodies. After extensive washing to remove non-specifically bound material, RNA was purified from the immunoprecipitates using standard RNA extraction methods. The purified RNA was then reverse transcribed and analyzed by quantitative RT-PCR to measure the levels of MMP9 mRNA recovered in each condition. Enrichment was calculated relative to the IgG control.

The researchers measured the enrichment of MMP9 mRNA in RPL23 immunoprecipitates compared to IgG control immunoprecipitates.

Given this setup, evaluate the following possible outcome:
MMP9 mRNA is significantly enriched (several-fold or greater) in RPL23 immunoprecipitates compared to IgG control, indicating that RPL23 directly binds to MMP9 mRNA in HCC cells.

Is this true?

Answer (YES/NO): YES